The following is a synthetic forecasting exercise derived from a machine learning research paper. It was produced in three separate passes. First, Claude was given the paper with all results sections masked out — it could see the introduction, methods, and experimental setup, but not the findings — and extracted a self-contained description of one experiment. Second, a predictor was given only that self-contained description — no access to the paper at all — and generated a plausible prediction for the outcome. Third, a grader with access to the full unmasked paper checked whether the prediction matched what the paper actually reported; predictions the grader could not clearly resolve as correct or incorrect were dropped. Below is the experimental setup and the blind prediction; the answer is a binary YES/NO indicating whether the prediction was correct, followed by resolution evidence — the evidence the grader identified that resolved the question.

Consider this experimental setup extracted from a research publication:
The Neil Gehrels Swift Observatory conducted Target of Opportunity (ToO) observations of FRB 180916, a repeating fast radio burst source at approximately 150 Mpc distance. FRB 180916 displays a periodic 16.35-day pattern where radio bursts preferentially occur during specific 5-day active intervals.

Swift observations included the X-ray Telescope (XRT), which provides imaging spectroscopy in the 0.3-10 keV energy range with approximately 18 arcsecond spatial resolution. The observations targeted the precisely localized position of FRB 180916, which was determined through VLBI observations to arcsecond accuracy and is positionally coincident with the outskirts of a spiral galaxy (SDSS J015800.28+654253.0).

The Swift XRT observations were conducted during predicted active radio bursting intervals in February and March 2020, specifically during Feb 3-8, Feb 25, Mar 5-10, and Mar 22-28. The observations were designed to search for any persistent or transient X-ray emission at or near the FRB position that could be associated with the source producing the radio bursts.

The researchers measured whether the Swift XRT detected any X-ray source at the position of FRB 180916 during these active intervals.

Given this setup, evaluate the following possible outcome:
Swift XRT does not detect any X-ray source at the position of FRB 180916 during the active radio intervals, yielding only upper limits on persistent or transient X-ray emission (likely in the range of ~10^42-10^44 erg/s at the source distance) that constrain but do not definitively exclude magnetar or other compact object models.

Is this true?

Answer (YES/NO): NO